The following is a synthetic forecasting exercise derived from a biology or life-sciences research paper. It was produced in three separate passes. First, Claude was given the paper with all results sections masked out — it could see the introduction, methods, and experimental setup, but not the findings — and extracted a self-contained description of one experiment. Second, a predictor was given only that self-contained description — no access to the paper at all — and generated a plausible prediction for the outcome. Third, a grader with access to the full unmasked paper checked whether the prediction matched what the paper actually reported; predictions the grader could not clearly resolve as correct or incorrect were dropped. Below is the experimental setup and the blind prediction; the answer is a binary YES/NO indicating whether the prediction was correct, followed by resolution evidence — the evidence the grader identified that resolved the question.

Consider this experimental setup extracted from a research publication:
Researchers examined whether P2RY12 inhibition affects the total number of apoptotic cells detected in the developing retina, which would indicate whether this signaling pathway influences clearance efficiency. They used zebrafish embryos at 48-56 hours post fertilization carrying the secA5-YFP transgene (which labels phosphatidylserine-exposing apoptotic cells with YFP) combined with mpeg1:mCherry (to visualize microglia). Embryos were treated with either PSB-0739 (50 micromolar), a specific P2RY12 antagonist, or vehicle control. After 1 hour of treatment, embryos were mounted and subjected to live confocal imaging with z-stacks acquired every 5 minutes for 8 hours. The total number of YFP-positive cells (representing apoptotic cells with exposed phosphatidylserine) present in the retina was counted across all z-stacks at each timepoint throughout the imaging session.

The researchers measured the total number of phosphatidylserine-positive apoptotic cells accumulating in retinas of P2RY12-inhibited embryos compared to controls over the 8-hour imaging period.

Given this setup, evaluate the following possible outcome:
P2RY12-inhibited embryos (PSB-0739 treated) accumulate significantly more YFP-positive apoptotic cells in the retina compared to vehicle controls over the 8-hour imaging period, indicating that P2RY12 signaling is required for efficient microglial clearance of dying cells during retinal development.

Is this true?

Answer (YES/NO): NO